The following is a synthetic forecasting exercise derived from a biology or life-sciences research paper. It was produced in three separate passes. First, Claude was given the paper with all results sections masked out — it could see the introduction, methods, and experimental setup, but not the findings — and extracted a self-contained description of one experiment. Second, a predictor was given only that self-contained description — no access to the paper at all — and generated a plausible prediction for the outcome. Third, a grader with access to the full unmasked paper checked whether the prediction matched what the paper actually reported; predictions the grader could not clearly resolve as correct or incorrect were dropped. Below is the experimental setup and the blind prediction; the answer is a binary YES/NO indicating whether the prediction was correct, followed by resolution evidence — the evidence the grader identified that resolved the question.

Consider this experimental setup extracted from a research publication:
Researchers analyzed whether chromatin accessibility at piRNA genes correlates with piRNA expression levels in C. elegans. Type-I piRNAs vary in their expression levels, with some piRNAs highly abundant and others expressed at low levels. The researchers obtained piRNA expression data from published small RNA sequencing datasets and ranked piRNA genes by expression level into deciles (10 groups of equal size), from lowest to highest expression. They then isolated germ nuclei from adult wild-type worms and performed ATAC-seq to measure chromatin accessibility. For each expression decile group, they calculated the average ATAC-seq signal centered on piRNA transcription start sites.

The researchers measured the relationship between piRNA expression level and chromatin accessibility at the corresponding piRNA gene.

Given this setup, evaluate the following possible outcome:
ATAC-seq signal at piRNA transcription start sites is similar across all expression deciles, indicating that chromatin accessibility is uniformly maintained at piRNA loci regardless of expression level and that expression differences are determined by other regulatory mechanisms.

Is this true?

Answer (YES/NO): NO